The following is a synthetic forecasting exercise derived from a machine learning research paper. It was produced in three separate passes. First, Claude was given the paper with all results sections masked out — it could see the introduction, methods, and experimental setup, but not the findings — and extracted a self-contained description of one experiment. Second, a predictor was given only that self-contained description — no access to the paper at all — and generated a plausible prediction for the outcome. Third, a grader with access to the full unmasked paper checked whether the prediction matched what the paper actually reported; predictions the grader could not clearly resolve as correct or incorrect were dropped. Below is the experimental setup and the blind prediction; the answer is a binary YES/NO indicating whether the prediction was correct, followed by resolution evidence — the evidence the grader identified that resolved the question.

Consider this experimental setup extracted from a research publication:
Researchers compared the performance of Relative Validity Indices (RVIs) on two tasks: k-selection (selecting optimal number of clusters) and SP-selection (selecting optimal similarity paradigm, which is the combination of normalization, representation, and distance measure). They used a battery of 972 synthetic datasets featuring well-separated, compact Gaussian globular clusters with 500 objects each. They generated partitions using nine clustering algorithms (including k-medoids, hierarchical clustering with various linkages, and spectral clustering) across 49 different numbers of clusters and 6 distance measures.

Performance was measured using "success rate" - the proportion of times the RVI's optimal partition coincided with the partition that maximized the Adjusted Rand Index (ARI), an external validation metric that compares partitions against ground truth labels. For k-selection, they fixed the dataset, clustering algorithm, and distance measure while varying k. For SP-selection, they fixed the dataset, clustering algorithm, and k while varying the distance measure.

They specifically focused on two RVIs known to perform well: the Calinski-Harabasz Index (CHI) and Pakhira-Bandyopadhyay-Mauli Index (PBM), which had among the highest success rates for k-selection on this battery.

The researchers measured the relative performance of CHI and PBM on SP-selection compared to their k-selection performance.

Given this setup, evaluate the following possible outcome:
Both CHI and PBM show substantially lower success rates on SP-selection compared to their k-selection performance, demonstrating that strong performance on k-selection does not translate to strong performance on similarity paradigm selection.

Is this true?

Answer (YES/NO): YES